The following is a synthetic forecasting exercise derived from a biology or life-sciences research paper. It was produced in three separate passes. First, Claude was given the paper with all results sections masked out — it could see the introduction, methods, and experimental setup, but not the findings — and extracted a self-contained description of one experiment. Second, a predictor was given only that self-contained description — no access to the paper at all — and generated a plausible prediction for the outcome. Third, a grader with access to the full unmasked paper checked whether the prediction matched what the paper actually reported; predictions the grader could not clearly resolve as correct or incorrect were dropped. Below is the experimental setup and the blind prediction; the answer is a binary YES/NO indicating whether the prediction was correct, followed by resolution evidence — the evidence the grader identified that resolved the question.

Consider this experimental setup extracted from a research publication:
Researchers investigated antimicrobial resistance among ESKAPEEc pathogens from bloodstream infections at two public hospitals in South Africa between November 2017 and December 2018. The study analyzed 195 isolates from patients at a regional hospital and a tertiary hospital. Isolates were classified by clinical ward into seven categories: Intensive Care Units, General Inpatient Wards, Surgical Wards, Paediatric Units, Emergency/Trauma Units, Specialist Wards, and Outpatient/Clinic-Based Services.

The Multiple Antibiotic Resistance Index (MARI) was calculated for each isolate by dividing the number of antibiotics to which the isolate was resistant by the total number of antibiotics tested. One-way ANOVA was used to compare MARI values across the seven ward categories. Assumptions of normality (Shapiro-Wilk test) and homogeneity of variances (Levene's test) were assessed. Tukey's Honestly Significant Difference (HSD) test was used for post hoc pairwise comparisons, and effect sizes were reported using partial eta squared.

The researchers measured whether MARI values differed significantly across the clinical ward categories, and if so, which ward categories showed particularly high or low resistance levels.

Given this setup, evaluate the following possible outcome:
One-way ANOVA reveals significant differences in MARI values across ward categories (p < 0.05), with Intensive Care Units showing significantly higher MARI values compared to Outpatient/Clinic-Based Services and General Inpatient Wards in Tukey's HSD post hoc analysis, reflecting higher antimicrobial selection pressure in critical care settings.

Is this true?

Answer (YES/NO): NO